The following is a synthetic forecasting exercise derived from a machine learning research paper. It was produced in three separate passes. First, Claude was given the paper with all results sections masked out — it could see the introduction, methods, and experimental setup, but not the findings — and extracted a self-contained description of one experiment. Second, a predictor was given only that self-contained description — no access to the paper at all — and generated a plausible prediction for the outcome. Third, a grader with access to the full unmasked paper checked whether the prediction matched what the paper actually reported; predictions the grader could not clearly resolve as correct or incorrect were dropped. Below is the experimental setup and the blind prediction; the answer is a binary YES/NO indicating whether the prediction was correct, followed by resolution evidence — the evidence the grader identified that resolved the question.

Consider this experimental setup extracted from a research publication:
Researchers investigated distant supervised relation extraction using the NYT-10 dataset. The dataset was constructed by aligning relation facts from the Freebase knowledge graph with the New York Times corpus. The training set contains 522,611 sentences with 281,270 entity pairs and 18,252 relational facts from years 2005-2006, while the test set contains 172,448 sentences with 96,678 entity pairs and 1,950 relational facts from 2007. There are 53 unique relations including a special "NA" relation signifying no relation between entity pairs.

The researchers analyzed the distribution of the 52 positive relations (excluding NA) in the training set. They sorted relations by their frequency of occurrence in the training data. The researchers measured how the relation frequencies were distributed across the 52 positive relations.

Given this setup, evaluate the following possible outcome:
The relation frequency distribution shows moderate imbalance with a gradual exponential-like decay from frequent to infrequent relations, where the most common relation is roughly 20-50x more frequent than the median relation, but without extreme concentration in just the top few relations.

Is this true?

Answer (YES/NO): NO